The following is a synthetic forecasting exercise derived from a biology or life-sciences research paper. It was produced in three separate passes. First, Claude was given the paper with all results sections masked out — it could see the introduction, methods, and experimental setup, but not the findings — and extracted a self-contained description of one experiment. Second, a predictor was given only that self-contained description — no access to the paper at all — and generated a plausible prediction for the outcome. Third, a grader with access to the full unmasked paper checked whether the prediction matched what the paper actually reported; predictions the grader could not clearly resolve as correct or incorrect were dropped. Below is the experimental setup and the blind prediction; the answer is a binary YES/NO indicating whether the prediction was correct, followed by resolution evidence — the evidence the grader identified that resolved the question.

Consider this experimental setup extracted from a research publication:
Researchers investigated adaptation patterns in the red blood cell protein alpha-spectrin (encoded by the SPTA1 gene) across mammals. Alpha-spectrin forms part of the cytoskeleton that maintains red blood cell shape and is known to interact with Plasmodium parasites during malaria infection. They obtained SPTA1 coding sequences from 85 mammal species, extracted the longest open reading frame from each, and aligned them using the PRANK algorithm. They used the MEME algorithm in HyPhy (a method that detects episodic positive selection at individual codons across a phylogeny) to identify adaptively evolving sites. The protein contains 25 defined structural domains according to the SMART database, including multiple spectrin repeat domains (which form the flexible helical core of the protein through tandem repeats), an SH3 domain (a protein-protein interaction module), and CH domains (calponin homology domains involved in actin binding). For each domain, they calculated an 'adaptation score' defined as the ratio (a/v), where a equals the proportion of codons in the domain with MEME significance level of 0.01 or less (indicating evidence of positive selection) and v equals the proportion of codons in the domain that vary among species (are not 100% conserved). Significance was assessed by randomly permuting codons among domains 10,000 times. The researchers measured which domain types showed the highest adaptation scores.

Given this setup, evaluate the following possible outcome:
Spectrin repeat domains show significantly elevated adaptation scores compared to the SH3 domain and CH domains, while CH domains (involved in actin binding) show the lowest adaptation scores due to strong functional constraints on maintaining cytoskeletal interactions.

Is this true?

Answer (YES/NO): NO